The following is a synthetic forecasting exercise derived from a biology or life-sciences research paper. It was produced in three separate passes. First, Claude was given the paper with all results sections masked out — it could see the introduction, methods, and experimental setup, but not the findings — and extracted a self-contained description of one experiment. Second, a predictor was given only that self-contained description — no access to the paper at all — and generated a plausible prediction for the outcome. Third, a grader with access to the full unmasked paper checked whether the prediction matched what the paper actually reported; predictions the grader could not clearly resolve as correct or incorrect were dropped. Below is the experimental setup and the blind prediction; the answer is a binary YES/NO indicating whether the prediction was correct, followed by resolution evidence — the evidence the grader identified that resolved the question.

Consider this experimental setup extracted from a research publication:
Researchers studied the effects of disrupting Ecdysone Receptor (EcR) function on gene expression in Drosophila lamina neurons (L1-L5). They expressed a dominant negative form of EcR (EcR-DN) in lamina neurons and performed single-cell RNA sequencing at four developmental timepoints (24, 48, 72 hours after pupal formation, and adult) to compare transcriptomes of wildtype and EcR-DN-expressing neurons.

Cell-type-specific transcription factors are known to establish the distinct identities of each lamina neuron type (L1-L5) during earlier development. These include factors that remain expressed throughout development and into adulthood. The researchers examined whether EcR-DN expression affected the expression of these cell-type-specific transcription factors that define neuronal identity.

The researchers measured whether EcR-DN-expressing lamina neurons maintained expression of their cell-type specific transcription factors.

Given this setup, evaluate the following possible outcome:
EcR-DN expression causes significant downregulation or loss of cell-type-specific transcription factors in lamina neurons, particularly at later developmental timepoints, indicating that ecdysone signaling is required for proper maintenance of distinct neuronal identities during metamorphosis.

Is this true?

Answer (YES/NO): NO